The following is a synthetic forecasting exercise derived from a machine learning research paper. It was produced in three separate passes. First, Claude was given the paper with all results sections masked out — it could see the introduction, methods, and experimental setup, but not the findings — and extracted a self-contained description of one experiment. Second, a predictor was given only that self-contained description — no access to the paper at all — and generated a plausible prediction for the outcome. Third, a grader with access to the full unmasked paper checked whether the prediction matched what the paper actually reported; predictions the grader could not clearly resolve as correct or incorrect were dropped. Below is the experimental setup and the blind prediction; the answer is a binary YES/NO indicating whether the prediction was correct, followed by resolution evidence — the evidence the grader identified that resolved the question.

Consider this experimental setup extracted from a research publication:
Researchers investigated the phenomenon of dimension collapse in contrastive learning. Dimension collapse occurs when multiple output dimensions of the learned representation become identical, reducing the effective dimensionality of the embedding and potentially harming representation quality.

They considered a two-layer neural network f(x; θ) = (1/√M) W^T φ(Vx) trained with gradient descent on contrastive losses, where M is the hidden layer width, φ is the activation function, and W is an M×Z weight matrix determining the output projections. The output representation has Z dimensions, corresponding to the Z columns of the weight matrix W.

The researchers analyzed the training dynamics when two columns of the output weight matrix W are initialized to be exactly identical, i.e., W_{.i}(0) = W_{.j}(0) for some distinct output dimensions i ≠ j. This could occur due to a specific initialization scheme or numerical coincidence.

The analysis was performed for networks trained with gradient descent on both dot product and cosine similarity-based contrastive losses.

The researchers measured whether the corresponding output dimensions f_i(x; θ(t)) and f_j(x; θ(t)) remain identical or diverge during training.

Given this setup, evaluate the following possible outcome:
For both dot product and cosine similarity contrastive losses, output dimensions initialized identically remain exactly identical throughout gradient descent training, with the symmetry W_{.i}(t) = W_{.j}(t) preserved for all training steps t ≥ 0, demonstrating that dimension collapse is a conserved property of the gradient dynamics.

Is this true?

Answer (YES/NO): YES